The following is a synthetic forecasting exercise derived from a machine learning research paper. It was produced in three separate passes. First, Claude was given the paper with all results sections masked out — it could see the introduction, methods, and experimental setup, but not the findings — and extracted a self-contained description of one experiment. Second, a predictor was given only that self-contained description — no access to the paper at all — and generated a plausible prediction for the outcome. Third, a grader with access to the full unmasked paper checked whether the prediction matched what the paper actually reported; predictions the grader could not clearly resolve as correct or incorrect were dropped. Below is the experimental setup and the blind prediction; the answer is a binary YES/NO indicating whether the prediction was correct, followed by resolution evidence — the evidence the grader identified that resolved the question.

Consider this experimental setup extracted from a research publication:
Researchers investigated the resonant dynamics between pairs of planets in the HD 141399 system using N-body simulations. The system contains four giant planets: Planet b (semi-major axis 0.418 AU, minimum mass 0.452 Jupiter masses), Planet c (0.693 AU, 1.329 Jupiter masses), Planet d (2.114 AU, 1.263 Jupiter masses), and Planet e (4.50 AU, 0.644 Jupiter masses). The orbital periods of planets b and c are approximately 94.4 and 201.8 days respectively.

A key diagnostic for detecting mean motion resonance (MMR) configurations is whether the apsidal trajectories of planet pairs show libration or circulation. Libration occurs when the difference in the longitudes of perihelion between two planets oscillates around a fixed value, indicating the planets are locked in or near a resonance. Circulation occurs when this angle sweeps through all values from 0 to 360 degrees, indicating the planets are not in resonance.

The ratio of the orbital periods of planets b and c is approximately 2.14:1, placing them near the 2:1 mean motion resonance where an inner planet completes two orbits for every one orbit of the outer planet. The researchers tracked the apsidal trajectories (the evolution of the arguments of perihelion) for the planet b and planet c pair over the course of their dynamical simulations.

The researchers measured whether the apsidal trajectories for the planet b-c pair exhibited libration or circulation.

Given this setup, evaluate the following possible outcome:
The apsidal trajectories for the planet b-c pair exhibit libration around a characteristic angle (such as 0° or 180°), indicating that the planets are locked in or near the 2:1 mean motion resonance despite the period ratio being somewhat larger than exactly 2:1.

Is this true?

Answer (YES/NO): YES